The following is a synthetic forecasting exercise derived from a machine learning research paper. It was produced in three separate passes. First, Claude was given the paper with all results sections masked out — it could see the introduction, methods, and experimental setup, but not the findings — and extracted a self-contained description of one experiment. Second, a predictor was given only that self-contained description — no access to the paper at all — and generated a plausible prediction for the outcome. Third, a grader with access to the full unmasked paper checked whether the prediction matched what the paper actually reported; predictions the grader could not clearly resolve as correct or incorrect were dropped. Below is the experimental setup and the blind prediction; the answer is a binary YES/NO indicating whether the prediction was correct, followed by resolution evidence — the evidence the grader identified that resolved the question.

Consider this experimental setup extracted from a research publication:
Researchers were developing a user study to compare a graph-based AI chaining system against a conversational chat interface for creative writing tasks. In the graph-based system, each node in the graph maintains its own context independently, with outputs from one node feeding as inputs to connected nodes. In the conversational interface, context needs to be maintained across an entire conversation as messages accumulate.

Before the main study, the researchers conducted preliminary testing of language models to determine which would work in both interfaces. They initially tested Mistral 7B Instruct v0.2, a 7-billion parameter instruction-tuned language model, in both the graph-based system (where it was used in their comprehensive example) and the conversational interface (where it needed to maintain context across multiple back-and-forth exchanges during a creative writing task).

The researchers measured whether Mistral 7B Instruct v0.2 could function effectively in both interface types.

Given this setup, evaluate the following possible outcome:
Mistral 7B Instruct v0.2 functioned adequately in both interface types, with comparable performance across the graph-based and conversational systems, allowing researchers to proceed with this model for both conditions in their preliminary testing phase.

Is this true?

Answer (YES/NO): NO